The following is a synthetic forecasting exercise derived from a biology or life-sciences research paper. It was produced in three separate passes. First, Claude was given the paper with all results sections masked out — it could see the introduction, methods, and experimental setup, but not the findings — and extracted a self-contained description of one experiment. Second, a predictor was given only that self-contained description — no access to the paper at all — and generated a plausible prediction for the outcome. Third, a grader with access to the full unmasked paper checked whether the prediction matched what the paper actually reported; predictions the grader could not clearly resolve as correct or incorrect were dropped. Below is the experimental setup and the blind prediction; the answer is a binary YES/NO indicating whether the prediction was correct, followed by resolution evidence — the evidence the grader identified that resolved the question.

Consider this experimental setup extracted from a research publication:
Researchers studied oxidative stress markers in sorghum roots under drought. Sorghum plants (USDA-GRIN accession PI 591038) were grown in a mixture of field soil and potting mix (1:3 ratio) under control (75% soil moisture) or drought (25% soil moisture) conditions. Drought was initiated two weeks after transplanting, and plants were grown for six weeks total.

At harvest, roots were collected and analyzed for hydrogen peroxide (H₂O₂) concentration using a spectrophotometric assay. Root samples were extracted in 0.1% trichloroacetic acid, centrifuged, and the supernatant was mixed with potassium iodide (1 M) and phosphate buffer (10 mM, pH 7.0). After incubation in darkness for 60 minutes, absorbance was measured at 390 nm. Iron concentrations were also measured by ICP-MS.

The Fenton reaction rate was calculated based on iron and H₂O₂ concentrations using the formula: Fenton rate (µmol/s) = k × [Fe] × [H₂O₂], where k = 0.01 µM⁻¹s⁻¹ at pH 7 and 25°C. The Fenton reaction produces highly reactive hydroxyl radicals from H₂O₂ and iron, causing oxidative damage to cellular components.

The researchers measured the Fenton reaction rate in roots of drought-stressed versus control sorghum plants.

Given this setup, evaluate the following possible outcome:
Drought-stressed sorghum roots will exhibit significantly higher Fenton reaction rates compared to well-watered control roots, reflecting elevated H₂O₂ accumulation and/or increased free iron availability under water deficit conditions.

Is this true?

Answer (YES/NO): YES